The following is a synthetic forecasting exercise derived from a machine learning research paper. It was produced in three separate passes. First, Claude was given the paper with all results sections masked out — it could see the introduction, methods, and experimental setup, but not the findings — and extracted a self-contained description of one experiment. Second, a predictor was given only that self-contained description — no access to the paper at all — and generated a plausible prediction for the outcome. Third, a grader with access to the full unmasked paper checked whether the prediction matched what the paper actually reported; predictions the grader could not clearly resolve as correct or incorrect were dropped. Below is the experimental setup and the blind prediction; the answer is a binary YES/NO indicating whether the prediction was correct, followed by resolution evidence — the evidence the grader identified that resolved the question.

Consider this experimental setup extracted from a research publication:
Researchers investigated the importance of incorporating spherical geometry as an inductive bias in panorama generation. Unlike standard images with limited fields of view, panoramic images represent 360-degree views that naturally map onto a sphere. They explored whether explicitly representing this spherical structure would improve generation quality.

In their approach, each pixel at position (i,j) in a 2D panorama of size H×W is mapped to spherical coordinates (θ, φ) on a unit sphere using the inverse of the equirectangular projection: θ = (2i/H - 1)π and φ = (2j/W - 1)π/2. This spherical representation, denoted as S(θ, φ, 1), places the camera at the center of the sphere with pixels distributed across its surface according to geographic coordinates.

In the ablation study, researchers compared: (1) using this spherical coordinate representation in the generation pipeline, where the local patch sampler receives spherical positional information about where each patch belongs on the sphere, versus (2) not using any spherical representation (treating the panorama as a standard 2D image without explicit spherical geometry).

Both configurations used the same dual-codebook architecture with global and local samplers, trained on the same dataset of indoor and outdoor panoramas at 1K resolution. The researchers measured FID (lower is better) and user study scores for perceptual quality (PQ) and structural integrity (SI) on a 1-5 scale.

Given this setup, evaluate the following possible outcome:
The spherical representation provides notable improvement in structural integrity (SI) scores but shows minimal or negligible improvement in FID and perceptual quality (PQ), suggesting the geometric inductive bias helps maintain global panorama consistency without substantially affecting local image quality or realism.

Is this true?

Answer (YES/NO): NO